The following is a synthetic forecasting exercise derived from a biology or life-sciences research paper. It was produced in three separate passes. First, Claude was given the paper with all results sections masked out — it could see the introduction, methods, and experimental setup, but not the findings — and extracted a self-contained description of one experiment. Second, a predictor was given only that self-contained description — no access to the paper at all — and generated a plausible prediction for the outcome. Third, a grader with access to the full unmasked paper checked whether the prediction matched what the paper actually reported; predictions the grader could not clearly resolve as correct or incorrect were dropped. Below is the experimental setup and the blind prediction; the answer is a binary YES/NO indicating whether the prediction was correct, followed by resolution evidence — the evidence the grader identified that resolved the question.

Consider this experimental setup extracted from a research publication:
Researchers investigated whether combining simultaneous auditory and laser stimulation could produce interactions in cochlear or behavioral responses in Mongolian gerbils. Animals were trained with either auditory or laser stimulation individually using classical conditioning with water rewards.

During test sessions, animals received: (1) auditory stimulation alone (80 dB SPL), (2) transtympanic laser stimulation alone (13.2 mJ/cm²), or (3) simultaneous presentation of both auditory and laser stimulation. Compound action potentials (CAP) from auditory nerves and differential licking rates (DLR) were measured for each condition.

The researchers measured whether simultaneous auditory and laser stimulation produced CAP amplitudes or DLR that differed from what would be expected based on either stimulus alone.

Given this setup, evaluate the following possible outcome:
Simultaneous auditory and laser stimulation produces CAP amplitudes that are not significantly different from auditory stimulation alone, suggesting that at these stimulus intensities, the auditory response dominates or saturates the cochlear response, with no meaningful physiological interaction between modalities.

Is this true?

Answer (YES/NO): NO